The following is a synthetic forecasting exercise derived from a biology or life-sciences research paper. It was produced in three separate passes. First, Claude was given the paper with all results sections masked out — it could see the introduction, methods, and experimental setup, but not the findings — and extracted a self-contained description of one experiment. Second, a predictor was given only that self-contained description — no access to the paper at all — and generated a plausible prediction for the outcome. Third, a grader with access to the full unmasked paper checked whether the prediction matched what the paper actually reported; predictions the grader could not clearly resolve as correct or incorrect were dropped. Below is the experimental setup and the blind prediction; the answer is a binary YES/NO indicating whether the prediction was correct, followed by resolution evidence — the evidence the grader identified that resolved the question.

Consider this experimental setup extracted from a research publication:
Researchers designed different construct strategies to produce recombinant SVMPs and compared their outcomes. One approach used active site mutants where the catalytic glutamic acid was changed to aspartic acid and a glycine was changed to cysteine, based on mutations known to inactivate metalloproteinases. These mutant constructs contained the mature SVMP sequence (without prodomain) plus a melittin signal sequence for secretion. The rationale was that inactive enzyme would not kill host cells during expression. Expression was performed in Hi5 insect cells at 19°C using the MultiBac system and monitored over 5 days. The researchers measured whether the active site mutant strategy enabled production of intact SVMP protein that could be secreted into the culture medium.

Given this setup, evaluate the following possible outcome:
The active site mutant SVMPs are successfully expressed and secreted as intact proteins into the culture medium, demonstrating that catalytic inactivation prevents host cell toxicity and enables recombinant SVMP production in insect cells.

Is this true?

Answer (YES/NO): NO